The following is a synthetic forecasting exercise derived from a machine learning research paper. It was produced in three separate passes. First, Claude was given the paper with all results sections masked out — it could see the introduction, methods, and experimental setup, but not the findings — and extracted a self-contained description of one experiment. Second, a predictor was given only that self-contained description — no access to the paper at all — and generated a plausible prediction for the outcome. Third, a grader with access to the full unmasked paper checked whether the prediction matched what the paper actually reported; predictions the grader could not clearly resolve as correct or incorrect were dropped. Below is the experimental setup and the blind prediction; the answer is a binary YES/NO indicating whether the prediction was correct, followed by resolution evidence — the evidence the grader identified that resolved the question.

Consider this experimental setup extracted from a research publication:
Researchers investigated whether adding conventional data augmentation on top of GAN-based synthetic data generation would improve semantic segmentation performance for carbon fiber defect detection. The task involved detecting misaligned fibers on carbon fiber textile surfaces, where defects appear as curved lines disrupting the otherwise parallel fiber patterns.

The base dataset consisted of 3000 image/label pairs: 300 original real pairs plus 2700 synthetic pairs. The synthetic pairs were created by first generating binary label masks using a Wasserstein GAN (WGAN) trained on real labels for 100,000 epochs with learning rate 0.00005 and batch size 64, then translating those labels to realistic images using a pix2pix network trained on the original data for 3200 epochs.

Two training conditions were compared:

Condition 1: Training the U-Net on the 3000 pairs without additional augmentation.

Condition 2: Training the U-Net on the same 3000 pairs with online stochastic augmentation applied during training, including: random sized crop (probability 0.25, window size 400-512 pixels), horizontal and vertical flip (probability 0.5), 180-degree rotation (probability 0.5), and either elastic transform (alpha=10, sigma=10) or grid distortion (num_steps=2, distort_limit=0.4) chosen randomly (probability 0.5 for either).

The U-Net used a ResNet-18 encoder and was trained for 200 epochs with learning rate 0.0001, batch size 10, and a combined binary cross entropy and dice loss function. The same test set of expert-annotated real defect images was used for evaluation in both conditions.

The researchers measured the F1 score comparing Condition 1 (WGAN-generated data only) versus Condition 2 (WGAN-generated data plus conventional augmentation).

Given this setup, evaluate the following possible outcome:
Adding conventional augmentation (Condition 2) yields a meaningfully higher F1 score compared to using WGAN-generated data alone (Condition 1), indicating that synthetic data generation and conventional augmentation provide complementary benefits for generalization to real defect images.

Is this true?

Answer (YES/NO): NO